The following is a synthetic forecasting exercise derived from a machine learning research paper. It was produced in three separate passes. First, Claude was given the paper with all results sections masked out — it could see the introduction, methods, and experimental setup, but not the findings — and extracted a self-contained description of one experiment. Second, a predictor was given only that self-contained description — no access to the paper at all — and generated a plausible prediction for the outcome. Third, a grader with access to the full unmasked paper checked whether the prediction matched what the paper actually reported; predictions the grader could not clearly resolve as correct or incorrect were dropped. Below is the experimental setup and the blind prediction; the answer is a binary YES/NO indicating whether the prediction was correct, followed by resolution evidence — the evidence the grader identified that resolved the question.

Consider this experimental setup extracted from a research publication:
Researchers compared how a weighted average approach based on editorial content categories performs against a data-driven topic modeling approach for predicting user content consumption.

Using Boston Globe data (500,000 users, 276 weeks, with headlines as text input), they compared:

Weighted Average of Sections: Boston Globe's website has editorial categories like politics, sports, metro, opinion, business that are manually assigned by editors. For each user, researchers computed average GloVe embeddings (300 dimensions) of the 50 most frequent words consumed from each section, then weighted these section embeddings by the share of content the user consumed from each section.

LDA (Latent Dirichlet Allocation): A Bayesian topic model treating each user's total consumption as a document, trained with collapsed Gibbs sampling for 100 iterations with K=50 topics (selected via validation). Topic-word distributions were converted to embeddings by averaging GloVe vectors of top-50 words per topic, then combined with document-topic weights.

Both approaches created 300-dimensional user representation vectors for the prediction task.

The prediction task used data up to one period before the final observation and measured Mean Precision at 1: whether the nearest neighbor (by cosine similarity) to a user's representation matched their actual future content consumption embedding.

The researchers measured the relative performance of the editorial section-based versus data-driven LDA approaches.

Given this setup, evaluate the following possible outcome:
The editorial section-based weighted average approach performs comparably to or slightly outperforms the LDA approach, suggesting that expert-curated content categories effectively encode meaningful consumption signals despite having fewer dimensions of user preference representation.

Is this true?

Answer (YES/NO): NO